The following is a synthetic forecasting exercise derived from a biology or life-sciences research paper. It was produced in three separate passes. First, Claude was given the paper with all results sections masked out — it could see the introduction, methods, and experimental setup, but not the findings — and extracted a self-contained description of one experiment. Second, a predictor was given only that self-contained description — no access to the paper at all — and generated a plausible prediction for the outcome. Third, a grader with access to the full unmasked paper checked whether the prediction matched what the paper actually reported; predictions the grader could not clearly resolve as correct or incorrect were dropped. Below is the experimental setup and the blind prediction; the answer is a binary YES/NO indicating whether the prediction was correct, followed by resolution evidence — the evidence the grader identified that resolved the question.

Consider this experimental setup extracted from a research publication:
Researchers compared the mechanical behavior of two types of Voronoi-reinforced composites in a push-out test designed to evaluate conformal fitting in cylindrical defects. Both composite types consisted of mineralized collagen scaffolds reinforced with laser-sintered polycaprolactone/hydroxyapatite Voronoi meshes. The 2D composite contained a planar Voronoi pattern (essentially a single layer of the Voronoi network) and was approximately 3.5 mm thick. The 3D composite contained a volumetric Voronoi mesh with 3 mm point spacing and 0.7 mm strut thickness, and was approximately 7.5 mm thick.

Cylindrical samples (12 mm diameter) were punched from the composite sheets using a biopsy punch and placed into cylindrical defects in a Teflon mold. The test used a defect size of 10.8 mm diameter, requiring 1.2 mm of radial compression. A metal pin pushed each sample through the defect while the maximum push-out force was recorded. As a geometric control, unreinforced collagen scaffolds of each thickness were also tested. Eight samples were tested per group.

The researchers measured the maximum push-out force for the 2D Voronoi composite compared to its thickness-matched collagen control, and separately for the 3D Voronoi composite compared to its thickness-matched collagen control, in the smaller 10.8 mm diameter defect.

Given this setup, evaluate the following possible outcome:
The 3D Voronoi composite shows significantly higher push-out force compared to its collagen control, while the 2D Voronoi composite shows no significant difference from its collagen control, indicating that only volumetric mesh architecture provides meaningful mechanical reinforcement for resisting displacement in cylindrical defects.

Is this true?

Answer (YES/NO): YES